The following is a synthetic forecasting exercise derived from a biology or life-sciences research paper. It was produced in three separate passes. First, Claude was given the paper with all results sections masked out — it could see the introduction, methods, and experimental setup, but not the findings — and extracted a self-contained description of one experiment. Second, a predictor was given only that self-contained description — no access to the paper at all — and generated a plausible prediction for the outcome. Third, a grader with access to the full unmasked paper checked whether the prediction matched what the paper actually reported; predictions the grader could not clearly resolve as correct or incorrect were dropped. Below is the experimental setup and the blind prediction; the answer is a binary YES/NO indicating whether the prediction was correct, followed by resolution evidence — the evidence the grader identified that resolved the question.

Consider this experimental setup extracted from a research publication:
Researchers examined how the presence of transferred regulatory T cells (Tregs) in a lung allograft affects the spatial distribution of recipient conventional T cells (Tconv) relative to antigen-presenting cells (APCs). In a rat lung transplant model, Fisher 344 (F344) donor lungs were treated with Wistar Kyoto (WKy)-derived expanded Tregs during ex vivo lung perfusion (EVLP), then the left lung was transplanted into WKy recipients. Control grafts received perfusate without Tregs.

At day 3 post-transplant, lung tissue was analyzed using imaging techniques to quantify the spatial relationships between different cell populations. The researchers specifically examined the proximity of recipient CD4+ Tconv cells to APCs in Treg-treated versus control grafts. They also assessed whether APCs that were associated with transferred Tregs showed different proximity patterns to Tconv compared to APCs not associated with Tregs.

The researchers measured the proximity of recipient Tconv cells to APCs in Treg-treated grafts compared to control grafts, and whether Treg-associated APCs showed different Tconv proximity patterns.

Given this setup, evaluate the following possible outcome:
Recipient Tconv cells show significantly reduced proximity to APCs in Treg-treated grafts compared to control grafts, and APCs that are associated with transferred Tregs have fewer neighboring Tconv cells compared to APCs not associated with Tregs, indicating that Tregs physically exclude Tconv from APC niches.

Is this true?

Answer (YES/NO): YES